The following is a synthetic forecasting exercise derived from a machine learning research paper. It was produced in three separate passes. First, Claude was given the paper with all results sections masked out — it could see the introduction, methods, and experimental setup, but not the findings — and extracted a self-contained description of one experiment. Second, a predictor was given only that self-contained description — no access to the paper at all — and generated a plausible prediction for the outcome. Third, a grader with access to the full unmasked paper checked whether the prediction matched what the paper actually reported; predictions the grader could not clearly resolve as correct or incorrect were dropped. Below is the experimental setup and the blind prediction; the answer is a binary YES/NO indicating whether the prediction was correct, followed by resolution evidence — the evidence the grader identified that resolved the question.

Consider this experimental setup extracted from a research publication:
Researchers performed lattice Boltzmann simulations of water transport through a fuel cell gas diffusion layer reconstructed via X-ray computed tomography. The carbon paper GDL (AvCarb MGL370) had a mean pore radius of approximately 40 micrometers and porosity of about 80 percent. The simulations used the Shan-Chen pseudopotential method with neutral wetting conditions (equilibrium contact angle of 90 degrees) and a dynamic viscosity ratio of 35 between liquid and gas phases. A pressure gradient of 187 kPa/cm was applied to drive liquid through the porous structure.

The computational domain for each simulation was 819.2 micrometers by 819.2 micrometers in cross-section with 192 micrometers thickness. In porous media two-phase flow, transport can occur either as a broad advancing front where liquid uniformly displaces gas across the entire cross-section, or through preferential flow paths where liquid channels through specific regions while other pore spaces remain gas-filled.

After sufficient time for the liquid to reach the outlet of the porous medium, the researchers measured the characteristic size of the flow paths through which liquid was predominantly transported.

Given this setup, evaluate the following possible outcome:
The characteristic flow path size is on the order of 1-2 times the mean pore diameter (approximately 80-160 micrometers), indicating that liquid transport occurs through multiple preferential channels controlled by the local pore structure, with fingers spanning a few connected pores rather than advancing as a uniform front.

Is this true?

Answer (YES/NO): YES